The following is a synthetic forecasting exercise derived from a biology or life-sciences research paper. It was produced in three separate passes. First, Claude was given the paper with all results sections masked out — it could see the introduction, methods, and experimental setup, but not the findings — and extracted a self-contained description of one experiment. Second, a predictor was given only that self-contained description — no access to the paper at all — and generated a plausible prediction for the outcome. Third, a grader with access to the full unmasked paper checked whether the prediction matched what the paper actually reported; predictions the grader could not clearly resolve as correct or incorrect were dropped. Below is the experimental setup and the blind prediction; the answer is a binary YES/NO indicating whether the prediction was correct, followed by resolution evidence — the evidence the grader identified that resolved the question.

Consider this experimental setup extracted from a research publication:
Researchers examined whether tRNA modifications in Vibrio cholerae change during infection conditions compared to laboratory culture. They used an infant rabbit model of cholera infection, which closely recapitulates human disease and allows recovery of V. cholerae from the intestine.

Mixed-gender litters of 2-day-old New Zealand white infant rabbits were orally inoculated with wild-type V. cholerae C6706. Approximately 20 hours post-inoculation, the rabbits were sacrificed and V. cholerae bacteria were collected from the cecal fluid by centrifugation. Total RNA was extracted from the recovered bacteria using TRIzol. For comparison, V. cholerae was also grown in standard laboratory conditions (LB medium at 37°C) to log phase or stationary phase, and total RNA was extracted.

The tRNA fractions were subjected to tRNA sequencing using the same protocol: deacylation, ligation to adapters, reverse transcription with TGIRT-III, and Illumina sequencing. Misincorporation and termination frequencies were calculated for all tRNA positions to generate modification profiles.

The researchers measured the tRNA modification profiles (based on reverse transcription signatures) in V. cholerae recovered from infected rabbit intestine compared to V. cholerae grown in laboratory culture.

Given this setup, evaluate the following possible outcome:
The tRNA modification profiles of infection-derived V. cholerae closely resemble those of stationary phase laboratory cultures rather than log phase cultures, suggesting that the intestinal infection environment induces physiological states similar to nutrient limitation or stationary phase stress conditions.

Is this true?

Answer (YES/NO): NO